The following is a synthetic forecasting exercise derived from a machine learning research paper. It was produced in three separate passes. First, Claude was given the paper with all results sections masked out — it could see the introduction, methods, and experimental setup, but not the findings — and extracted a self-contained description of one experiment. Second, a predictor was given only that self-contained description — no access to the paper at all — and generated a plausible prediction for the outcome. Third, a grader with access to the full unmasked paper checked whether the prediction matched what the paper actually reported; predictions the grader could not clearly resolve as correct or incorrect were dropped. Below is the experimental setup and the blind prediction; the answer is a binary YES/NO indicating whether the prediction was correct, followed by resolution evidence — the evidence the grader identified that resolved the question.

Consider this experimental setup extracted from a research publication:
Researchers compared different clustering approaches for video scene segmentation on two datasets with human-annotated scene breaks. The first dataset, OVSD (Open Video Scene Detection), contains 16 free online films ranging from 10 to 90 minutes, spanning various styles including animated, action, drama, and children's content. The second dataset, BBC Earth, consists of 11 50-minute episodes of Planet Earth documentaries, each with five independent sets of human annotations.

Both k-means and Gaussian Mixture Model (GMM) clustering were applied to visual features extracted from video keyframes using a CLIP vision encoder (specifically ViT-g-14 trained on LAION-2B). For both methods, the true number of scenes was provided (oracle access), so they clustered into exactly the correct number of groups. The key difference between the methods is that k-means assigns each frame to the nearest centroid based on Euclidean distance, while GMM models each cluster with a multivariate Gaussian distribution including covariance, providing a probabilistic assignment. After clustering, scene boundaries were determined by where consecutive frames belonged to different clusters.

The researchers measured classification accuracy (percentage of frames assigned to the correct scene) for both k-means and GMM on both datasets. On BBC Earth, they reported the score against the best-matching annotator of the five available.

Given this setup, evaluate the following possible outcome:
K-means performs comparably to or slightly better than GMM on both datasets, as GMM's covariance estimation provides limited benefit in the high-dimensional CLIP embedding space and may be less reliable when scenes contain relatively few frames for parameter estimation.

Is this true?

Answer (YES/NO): NO